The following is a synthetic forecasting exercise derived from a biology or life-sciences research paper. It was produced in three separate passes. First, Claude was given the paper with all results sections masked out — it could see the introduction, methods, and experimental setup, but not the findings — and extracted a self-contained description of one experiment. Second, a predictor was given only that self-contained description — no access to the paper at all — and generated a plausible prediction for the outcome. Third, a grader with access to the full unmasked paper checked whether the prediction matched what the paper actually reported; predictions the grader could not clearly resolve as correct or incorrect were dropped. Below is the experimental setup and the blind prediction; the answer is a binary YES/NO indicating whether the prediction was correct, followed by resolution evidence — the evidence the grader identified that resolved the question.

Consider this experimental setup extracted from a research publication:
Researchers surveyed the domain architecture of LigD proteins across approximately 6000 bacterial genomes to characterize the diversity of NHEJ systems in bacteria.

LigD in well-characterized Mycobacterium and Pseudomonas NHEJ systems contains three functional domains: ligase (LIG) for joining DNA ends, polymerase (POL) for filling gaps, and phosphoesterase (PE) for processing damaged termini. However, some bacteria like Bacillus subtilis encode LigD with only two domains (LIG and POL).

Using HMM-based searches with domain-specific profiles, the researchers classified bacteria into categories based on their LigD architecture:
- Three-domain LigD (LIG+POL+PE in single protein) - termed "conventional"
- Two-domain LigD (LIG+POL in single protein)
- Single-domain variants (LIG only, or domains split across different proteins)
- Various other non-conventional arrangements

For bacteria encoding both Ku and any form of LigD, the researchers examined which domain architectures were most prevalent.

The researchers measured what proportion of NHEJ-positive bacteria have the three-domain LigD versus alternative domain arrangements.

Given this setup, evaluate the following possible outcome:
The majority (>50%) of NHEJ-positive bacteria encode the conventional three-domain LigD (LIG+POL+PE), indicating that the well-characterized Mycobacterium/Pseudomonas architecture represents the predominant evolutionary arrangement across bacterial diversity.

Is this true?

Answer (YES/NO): YES